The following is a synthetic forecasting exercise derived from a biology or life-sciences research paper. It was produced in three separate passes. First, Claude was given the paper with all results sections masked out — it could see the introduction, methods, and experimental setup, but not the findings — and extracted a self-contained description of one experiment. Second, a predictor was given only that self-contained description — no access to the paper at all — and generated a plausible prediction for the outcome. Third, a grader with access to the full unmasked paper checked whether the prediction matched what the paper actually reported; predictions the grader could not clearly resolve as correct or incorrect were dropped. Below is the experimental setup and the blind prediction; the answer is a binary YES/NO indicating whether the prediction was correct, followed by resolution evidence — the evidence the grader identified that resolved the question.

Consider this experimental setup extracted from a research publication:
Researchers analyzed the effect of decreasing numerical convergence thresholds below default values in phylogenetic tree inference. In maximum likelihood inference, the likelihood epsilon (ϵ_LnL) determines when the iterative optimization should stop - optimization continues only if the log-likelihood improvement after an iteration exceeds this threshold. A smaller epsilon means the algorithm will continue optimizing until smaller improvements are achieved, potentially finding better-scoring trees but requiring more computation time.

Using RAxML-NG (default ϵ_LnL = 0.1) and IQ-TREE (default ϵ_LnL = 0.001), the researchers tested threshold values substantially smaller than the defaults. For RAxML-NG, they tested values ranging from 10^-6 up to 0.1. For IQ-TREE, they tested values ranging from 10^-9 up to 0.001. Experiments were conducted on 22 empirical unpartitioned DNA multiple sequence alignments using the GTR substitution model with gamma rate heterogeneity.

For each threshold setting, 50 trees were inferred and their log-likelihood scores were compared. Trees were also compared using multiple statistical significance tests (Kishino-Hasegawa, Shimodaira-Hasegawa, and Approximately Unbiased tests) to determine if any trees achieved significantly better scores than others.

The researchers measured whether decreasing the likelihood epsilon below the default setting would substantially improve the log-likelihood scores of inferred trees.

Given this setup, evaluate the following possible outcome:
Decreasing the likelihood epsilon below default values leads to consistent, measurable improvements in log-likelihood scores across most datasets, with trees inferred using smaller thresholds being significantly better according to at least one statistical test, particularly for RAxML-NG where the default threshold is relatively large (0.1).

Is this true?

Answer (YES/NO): NO